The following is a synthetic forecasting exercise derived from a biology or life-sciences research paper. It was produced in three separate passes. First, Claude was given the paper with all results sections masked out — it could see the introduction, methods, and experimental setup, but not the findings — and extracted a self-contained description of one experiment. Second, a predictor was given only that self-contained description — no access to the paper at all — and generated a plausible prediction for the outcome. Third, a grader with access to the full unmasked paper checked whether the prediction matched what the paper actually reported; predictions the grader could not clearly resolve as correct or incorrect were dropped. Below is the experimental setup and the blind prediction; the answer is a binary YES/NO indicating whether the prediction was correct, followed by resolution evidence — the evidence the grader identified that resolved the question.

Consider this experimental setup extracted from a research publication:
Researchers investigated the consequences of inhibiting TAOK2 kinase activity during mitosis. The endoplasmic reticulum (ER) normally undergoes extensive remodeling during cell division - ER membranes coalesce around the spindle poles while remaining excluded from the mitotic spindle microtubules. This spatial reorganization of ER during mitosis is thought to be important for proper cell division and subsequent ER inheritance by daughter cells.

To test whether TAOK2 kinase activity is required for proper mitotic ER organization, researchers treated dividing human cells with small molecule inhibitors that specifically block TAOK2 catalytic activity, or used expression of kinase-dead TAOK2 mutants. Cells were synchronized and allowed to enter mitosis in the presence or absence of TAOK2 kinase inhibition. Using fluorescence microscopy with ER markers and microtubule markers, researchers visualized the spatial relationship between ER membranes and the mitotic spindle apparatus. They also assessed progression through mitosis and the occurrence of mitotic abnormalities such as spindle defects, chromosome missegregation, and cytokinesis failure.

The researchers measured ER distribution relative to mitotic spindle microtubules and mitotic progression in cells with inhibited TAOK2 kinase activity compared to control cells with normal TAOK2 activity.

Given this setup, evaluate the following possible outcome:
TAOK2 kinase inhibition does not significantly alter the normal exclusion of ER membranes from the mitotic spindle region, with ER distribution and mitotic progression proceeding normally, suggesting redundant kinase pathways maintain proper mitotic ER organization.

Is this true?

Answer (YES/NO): NO